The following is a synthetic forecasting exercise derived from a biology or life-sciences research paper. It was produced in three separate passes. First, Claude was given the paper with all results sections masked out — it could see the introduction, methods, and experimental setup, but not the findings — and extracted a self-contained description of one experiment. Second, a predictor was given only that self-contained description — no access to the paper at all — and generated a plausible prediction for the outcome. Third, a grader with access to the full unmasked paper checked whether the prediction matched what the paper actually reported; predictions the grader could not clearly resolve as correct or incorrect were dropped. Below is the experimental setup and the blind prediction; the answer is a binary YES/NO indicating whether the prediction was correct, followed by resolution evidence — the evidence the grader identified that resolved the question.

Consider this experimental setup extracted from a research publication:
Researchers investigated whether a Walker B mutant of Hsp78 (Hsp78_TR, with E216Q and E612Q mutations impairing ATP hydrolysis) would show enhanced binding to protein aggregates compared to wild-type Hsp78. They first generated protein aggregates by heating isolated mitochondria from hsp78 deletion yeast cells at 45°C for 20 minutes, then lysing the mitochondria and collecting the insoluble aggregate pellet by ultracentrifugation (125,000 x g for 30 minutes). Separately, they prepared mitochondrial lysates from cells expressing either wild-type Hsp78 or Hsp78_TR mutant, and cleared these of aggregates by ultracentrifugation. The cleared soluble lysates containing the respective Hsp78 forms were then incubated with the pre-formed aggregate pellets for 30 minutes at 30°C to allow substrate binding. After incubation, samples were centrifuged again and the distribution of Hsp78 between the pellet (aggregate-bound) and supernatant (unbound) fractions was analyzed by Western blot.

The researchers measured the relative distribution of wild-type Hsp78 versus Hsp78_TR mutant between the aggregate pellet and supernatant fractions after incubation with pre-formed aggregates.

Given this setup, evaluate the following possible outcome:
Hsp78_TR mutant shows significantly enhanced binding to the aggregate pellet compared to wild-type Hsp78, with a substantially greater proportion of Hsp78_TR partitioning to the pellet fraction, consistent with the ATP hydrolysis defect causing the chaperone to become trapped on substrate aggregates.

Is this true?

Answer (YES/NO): YES